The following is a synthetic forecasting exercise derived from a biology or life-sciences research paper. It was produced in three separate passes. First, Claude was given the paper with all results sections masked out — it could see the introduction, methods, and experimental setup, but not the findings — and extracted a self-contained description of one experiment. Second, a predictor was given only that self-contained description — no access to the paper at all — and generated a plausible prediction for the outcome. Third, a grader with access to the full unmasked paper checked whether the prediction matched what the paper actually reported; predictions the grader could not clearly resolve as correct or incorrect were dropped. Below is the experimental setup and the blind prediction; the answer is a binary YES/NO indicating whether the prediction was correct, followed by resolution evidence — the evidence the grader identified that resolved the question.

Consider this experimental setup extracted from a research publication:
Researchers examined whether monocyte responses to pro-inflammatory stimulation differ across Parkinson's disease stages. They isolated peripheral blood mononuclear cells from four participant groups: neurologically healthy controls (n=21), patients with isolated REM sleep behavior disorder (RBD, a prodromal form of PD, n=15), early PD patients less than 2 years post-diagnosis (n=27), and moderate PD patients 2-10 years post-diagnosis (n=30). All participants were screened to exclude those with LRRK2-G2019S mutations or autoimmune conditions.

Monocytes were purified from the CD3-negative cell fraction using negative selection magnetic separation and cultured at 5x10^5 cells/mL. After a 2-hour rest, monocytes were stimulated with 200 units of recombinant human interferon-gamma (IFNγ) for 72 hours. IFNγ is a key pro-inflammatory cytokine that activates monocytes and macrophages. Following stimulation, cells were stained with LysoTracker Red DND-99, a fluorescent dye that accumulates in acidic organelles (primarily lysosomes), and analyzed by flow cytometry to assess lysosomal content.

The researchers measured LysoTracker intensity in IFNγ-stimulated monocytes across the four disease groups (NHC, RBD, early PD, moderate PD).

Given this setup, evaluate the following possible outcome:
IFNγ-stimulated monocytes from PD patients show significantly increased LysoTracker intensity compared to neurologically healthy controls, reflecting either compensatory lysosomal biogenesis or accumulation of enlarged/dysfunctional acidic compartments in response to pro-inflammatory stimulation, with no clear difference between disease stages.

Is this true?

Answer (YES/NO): NO